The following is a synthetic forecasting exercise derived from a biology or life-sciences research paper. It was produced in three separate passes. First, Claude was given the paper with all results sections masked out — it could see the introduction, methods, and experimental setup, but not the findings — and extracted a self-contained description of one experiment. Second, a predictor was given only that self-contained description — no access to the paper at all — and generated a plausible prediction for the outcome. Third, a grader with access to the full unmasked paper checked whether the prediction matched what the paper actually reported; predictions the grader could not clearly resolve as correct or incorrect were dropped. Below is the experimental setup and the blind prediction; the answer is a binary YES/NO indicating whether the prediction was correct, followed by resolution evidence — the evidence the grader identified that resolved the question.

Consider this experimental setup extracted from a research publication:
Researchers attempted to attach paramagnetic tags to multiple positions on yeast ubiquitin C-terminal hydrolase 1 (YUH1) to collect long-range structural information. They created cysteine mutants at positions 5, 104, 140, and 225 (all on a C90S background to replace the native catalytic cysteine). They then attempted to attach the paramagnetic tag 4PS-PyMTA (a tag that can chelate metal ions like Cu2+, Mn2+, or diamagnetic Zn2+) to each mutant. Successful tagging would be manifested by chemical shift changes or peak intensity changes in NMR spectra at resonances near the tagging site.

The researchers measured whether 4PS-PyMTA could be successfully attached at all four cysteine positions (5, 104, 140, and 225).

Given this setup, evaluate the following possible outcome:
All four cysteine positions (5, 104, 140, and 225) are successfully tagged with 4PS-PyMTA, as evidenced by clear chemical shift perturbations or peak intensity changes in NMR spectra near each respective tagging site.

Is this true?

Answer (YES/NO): NO